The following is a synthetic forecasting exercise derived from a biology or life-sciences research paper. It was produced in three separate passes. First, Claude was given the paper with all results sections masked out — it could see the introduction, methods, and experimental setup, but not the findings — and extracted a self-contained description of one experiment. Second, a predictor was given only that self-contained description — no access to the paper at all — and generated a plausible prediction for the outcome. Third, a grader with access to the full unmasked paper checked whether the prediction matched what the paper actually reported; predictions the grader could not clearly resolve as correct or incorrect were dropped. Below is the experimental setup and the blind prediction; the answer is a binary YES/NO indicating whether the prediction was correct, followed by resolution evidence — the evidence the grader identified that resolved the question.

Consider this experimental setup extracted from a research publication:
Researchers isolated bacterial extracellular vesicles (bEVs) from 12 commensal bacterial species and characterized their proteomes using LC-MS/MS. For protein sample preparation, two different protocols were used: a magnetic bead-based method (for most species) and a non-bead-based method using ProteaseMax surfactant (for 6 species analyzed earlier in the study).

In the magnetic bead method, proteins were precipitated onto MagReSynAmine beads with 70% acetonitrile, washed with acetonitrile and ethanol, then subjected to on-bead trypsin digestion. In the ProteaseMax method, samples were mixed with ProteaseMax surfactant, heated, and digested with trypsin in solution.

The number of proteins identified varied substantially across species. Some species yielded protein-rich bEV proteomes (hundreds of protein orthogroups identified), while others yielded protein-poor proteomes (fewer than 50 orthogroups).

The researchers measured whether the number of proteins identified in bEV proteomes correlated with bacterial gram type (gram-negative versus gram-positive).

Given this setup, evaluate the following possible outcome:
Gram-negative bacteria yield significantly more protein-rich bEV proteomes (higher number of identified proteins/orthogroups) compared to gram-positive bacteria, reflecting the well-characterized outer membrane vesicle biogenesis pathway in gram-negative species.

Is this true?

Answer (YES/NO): NO